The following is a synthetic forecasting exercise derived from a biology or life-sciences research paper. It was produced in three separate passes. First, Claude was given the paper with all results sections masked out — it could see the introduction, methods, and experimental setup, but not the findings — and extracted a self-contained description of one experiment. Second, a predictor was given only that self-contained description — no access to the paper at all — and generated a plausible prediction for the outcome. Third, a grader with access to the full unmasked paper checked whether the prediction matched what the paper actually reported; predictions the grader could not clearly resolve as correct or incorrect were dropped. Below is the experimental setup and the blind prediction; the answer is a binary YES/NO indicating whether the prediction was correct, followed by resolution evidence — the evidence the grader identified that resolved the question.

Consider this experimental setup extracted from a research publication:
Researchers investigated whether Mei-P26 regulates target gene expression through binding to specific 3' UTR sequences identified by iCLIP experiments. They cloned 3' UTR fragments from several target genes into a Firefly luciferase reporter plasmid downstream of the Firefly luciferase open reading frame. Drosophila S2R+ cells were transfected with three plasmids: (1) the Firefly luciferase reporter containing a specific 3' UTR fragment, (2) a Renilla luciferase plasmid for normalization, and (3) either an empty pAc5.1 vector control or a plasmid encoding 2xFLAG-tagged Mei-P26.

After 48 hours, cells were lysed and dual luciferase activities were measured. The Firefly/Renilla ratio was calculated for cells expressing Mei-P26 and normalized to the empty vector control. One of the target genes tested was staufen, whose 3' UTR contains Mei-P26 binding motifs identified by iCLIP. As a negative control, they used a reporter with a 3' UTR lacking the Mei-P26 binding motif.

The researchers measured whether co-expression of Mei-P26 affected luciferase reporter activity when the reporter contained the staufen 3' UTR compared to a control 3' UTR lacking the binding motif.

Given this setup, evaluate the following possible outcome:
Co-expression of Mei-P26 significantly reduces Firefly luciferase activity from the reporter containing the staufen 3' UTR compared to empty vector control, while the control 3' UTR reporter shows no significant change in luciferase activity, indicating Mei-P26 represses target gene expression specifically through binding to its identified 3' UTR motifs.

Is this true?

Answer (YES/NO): NO